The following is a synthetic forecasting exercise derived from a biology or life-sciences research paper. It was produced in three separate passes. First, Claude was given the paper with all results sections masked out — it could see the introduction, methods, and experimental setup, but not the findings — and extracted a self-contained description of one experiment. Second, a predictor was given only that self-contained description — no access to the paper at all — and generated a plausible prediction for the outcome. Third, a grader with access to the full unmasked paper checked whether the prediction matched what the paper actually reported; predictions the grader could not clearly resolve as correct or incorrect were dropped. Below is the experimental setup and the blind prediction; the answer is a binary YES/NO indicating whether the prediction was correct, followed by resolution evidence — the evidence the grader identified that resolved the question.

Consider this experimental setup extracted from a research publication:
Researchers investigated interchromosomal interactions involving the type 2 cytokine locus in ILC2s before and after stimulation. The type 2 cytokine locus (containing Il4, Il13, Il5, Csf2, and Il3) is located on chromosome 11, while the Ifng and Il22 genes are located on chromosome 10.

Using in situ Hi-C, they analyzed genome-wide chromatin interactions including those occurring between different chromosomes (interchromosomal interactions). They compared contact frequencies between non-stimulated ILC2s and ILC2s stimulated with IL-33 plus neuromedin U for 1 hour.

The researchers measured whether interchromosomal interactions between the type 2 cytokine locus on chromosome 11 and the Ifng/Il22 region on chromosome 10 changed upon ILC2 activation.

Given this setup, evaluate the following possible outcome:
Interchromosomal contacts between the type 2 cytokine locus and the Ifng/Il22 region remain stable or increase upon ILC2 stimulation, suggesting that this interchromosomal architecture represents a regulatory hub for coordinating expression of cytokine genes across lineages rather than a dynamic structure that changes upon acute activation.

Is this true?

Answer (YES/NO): NO